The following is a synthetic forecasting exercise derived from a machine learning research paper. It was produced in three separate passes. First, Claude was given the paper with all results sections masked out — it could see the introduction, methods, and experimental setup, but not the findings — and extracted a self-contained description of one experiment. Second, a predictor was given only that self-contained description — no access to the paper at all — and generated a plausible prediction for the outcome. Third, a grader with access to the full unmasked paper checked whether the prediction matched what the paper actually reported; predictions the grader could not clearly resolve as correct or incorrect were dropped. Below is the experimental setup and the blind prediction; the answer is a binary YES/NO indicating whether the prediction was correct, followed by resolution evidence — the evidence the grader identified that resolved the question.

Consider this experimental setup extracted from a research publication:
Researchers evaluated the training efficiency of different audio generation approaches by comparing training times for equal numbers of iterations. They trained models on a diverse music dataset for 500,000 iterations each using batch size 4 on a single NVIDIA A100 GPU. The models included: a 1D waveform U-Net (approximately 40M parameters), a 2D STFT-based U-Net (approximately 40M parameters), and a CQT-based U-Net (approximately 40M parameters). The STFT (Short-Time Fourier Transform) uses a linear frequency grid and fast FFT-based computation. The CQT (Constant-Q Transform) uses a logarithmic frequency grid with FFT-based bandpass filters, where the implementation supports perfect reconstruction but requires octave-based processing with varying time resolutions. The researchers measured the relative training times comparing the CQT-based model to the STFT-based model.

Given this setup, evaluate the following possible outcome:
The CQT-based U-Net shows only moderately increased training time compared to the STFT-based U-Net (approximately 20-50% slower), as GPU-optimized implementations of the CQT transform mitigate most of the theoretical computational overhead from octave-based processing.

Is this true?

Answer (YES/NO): NO